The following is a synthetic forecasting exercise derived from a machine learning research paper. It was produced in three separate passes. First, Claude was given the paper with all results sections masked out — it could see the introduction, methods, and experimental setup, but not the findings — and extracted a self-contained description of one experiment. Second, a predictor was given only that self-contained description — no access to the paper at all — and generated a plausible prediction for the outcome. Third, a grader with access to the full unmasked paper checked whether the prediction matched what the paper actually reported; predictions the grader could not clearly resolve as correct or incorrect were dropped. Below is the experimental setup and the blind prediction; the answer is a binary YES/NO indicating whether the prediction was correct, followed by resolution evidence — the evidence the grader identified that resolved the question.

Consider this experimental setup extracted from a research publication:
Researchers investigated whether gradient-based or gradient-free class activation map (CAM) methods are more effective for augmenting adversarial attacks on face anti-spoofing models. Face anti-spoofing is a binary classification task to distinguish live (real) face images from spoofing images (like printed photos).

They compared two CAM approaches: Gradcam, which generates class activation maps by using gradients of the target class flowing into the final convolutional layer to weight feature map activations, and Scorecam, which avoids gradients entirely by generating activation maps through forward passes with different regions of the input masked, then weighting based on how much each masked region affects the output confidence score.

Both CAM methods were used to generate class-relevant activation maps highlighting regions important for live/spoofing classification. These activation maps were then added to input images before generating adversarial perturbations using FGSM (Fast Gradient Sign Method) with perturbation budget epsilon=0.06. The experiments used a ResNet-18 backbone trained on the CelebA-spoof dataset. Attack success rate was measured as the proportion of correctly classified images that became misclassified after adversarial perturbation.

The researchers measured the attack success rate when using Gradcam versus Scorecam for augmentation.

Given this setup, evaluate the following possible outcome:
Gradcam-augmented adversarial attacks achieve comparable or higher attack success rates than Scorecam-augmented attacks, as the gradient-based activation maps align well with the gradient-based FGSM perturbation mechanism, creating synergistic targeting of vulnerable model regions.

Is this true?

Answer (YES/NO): YES